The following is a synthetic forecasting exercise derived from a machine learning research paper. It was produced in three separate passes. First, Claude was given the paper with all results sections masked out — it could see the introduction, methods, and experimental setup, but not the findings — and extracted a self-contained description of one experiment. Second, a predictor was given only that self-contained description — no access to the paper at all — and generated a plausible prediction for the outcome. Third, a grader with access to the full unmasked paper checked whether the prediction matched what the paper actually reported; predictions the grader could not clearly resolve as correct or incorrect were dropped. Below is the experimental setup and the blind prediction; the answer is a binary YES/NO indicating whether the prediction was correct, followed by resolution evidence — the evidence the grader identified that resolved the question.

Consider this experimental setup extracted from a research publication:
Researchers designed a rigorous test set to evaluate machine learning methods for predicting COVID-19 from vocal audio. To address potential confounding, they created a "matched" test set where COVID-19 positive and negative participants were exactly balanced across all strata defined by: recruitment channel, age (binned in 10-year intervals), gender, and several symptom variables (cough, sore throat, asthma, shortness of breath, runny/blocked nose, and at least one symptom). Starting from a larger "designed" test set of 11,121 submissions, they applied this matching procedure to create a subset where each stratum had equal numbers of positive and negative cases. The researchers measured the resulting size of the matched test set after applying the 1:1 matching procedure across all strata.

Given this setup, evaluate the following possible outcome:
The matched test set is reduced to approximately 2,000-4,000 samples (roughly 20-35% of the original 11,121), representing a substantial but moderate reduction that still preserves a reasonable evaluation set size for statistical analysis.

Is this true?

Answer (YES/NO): NO